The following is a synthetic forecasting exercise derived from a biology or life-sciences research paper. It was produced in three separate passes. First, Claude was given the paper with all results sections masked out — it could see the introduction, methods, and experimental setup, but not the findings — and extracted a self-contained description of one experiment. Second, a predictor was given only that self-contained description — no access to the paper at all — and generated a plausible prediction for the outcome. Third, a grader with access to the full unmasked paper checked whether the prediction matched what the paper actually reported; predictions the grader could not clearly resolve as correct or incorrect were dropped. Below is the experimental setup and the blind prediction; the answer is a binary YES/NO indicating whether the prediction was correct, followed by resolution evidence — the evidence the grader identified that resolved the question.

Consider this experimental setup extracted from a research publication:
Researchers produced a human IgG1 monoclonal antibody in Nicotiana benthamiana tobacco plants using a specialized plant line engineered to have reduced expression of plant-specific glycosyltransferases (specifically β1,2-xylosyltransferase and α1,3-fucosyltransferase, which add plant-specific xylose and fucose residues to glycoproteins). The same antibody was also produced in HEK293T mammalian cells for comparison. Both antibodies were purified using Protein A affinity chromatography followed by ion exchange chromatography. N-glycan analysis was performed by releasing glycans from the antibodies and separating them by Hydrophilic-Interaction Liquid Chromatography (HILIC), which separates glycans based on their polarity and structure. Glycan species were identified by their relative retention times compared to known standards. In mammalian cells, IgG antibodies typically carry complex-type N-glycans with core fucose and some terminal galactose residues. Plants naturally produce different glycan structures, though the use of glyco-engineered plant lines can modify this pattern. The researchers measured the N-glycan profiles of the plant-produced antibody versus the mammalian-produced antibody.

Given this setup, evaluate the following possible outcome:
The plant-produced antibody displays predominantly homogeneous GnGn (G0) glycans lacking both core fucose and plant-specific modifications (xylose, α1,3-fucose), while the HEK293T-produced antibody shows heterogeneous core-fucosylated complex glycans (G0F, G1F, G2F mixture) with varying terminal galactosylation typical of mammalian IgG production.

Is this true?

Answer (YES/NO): YES